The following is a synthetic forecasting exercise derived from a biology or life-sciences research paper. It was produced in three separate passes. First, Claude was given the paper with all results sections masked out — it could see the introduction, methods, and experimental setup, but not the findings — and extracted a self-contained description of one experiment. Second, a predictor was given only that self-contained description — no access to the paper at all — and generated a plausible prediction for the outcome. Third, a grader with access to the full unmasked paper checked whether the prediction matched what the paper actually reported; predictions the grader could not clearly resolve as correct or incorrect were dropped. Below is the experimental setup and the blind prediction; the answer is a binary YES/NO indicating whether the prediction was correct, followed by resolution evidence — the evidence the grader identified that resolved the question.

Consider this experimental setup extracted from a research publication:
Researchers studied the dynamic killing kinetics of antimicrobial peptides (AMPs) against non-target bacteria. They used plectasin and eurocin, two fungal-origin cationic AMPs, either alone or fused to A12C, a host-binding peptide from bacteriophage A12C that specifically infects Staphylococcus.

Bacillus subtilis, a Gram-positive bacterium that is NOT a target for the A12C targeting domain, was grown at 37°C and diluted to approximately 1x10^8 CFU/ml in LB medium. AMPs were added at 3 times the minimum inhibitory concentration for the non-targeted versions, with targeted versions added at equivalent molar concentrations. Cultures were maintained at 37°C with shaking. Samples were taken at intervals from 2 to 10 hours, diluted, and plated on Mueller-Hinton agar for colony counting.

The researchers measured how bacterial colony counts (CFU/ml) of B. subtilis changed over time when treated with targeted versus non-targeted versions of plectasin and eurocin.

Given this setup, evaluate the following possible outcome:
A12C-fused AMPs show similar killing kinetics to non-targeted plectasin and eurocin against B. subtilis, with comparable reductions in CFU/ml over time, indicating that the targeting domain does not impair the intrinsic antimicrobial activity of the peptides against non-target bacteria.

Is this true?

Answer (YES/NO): NO